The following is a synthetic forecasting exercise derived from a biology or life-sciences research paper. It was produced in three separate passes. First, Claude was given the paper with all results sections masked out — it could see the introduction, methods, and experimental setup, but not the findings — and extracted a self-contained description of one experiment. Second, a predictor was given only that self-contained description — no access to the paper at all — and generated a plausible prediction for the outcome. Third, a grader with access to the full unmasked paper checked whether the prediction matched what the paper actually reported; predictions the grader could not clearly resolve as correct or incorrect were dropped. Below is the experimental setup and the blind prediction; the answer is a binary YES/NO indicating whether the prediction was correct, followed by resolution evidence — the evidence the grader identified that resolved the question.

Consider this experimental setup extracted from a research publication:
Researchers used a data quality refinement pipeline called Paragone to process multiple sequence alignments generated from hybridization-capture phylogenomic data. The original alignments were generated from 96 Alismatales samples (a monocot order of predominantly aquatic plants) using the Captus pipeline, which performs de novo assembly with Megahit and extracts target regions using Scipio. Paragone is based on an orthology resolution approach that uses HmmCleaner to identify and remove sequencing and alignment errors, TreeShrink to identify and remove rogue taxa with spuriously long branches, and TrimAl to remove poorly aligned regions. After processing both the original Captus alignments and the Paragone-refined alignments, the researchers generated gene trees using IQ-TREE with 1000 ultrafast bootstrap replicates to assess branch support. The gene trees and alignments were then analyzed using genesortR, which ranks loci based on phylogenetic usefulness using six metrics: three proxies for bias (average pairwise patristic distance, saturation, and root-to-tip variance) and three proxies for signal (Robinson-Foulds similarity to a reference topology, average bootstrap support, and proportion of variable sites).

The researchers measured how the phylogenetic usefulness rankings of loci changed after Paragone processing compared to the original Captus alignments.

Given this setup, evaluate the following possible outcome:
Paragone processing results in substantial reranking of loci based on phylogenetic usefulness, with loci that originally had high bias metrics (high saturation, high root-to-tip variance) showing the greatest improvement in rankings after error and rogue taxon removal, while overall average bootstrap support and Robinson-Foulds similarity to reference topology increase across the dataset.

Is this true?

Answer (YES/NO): NO